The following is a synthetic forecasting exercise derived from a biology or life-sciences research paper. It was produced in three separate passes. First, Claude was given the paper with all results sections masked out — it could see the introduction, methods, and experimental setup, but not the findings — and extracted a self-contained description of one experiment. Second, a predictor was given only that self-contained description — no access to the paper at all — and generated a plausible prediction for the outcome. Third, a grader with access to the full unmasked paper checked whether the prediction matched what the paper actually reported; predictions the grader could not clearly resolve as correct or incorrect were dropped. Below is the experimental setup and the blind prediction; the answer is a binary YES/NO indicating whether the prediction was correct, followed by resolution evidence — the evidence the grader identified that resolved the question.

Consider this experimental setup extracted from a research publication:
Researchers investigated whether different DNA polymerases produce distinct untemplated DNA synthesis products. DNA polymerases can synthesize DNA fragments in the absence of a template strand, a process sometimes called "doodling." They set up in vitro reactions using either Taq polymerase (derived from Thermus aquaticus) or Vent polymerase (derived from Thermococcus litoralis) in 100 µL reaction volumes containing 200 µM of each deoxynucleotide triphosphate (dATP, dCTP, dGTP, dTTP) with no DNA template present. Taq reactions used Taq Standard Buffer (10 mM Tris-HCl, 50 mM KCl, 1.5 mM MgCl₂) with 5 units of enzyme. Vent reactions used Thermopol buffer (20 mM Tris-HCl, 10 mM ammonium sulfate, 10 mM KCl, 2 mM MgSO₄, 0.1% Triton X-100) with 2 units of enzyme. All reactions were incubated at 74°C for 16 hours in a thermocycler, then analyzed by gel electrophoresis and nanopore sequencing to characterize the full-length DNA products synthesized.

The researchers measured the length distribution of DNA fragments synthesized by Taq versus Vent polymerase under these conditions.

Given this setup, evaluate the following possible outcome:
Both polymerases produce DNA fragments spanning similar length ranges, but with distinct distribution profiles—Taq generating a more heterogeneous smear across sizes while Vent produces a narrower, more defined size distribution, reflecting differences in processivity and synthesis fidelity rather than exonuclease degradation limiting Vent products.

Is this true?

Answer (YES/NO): NO